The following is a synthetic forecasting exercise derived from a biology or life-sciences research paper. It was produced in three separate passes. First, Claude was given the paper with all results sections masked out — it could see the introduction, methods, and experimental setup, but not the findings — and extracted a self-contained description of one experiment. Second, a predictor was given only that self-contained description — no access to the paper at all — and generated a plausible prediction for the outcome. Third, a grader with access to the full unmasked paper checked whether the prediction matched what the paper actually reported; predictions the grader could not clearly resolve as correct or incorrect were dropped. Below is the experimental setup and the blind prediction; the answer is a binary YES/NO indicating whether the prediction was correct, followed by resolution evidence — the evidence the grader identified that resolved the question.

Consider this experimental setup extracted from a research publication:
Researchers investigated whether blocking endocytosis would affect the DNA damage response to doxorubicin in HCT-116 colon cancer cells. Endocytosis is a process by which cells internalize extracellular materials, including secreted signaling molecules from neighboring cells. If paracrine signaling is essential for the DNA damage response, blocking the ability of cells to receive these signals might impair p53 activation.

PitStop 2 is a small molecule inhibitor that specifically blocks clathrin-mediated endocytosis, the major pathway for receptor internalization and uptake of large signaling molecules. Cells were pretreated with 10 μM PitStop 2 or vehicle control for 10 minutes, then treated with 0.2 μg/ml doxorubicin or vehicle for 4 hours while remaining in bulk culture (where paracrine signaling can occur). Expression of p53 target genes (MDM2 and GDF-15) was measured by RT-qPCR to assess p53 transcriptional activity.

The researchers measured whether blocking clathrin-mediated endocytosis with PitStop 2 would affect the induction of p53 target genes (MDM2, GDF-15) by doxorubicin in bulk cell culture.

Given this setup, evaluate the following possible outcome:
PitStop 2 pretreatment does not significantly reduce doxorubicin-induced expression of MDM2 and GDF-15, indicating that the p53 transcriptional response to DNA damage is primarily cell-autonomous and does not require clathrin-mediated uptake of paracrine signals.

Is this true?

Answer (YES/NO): NO